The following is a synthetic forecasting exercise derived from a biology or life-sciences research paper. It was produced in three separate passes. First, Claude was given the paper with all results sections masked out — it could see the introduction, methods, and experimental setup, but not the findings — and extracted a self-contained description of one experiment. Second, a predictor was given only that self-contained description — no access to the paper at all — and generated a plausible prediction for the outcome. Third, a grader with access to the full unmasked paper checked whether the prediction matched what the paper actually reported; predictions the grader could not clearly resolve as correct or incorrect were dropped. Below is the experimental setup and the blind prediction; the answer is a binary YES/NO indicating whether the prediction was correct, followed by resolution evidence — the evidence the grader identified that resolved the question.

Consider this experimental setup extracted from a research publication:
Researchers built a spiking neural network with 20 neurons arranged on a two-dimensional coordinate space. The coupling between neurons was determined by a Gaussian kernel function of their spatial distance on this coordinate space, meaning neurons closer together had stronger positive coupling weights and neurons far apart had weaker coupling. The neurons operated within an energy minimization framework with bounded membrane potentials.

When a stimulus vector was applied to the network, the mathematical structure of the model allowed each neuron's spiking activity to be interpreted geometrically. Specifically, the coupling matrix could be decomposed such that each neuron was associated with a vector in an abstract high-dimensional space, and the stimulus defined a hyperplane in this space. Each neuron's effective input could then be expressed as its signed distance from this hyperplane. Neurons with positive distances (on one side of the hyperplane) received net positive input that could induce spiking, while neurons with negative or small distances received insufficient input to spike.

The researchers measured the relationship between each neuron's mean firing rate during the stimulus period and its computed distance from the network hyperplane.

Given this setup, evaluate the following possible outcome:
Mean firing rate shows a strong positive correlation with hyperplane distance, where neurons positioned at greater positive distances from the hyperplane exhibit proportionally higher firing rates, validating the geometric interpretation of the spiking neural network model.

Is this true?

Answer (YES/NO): NO